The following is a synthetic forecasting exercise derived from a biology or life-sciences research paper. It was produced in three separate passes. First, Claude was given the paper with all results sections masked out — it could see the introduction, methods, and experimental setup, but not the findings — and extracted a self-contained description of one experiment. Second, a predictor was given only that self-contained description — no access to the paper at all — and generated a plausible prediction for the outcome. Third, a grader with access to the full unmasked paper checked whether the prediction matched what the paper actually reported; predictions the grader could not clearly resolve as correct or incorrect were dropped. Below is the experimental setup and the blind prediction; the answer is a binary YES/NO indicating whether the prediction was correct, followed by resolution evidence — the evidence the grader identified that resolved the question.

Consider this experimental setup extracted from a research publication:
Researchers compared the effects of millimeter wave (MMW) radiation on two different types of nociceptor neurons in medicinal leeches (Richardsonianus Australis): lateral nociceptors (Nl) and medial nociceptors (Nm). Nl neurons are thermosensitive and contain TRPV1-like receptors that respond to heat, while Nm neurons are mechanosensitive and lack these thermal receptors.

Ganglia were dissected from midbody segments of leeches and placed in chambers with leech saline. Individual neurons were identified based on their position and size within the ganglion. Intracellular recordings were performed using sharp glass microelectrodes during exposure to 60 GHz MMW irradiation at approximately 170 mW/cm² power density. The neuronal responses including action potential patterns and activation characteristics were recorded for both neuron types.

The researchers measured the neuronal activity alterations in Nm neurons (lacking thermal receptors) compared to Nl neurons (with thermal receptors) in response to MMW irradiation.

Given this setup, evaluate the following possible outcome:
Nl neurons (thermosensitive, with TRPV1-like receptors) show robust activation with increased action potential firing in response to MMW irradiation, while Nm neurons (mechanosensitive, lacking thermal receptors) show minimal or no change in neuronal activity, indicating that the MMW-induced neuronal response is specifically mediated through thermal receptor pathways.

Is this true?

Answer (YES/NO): NO